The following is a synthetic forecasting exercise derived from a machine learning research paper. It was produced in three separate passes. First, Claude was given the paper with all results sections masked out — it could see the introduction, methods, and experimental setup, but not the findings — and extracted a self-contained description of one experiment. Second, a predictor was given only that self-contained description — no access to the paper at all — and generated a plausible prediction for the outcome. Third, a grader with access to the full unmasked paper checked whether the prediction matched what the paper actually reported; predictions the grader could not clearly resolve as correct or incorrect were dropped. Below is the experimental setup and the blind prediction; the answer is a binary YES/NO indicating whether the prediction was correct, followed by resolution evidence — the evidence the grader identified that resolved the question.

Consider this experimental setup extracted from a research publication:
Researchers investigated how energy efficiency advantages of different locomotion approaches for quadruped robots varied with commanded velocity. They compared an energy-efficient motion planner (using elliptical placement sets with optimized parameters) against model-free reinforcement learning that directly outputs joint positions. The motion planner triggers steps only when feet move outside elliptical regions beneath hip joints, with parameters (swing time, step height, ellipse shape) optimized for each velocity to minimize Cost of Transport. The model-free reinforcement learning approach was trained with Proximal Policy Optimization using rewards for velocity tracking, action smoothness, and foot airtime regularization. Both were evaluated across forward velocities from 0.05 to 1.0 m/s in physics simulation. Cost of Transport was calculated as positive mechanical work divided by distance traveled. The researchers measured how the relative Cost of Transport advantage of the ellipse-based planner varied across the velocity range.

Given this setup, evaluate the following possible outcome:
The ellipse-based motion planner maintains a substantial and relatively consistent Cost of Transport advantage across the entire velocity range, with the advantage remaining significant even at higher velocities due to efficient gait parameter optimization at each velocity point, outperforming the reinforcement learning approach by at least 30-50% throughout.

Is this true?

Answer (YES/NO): NO